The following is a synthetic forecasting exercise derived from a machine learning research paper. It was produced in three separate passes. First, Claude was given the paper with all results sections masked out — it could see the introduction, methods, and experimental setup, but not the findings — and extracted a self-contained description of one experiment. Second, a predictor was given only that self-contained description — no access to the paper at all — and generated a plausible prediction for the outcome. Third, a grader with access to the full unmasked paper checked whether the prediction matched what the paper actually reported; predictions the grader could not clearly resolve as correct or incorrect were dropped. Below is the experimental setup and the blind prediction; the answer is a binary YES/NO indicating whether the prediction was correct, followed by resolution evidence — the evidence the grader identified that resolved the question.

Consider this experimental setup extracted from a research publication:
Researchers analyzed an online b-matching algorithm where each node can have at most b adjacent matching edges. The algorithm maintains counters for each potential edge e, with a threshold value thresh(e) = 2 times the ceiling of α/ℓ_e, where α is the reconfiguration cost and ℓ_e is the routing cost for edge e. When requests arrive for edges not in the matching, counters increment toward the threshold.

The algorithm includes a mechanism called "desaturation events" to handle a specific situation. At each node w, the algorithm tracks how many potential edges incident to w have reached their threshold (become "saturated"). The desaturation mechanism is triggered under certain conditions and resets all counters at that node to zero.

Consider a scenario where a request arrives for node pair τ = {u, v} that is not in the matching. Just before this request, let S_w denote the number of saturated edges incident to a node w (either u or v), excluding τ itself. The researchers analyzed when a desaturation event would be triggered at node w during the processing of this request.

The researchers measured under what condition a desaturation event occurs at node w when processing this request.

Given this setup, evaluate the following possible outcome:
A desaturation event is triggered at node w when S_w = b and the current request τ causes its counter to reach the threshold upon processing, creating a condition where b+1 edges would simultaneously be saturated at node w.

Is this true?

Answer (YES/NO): NO